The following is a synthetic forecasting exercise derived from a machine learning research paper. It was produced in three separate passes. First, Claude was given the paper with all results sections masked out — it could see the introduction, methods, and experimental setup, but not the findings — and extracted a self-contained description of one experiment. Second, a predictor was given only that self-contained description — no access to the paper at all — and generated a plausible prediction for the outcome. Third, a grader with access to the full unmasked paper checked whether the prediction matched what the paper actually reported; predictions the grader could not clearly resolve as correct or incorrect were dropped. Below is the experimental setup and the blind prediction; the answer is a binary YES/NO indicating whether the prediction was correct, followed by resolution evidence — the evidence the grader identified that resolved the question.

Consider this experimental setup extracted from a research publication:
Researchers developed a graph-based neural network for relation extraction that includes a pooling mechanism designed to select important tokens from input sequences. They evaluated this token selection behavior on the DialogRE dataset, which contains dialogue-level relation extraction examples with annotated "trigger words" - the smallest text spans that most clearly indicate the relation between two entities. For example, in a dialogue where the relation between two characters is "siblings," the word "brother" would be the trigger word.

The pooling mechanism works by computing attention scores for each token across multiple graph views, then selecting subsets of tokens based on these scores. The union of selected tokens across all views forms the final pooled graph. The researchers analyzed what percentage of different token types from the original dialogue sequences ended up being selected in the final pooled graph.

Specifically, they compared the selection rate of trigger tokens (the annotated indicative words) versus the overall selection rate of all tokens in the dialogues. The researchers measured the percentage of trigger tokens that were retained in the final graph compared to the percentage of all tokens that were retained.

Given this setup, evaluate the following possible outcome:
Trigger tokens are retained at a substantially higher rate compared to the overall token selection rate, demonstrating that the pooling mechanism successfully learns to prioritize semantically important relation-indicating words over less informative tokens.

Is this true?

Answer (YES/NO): YES